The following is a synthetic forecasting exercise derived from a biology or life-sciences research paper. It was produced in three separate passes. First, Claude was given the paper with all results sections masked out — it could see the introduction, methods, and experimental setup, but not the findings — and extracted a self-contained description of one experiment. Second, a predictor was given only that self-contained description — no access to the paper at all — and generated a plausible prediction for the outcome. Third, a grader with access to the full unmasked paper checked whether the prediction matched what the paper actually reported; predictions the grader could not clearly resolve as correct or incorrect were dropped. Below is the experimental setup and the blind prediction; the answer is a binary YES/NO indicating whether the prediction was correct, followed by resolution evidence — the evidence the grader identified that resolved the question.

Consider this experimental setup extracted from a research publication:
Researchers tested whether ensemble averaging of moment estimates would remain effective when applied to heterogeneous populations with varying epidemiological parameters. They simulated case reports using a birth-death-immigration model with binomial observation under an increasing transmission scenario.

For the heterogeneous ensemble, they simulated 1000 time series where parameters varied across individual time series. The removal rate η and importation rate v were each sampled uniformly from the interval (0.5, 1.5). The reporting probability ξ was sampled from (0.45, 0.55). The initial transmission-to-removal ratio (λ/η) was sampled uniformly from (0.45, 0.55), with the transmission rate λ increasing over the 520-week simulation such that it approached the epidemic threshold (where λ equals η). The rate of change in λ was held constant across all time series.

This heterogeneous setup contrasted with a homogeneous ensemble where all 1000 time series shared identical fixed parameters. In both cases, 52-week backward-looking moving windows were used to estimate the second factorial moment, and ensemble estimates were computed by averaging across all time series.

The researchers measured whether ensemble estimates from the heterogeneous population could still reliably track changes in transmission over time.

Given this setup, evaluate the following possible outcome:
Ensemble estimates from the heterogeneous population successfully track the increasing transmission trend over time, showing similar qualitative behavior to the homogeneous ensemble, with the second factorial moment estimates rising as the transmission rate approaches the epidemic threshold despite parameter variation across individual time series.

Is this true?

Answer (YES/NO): YES